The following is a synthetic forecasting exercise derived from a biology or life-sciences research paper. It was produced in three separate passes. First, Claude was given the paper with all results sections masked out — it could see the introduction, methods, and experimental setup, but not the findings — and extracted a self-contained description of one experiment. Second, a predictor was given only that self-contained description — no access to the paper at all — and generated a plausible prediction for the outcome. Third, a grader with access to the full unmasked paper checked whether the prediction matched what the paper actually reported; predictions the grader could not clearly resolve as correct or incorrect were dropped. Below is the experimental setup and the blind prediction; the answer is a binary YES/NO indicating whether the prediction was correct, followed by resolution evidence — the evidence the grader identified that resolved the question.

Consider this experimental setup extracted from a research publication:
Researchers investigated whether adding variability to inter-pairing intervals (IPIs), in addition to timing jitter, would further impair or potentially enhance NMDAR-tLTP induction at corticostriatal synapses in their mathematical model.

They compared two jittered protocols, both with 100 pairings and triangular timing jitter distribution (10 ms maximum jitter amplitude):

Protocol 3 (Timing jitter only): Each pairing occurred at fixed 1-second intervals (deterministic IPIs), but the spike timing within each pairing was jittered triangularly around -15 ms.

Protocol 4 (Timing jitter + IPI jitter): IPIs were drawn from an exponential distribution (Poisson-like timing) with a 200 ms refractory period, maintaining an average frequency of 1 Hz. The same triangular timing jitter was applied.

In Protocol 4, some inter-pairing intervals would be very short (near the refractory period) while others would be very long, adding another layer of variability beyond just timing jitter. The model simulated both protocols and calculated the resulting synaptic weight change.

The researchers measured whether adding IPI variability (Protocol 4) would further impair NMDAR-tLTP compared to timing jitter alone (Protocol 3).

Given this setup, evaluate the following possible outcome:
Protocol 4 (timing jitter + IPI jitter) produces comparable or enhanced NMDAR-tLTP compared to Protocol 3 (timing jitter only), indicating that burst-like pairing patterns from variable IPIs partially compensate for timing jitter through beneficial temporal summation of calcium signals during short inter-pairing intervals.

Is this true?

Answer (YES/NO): YES